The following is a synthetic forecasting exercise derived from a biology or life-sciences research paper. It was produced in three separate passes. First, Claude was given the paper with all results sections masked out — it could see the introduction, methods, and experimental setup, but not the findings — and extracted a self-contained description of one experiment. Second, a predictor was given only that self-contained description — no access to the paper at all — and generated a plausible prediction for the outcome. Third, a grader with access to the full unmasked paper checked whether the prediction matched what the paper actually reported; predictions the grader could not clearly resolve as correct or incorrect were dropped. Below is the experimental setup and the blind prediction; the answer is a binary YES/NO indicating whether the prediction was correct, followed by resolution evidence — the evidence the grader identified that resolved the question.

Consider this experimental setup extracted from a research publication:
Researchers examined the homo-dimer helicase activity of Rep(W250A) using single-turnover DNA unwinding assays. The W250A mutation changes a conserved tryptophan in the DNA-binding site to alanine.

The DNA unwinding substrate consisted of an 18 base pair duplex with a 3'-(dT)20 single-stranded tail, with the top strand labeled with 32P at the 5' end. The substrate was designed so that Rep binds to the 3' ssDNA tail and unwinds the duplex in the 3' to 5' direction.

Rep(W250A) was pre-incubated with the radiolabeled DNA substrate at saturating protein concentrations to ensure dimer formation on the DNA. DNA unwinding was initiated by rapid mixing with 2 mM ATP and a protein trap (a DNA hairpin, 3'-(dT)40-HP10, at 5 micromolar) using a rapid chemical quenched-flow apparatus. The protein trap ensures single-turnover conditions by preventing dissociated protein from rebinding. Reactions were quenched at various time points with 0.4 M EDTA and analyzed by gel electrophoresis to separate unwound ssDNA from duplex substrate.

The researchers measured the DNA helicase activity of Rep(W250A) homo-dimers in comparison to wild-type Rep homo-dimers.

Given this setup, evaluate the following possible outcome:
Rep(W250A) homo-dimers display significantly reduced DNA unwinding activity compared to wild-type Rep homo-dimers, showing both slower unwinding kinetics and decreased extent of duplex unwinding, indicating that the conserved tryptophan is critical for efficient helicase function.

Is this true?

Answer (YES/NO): NO